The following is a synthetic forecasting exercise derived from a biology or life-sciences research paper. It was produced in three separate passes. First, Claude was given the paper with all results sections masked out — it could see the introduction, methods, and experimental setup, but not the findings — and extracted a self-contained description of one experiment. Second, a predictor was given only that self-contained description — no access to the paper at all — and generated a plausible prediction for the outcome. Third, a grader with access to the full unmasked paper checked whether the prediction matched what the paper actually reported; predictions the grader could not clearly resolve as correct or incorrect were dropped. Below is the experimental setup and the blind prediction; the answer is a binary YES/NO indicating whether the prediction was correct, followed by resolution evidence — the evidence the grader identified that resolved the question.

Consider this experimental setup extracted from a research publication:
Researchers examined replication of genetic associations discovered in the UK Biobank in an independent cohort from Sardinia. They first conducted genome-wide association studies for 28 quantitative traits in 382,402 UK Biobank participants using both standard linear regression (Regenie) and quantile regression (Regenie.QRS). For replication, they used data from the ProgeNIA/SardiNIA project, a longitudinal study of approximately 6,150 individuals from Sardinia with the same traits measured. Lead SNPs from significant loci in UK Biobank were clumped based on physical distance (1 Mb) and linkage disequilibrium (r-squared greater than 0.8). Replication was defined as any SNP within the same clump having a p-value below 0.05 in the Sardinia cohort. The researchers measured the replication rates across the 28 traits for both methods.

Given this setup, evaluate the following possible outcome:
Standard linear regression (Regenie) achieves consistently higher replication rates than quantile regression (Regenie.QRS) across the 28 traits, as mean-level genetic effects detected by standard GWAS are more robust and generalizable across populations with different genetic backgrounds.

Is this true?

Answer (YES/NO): NO